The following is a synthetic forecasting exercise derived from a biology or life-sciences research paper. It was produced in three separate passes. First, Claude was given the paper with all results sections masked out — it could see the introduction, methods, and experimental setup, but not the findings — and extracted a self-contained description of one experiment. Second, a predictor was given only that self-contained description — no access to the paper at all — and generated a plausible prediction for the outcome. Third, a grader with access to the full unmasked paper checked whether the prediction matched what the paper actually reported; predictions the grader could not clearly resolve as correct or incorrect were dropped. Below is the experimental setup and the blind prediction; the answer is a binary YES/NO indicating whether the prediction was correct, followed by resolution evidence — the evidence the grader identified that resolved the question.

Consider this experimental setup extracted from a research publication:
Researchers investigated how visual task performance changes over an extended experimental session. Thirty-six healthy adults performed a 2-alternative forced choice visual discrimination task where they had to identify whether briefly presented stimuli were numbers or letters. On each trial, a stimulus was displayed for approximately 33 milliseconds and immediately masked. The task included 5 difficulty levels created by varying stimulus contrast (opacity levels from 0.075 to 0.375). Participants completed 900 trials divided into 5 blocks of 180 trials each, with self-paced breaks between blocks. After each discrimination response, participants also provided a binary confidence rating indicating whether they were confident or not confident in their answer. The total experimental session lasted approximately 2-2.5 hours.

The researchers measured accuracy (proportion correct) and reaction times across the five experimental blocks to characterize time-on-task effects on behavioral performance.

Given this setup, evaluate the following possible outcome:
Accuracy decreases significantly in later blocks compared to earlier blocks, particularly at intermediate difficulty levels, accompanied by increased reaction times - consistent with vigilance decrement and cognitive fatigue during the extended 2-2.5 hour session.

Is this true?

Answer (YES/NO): NO